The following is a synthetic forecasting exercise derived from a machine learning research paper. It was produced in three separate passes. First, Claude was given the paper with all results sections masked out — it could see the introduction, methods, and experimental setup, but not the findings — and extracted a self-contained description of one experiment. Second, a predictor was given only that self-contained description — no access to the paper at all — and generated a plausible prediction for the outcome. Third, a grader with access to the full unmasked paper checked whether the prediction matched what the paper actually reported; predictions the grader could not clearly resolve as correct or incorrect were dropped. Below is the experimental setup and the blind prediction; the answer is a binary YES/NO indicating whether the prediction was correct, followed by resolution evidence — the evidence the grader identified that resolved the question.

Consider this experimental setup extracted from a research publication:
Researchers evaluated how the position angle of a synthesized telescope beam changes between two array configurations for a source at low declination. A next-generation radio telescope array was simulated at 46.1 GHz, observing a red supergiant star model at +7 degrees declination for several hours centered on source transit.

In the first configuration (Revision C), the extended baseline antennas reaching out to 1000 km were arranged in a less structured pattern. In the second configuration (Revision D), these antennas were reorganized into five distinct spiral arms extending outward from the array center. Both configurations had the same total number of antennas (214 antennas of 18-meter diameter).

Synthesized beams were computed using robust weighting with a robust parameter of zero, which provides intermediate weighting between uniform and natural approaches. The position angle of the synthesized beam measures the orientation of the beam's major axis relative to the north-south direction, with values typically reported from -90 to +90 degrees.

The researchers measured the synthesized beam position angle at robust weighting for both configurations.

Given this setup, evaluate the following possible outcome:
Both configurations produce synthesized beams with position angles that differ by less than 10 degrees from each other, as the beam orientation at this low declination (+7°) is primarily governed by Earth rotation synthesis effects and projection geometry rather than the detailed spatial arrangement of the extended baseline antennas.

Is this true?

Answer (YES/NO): NO